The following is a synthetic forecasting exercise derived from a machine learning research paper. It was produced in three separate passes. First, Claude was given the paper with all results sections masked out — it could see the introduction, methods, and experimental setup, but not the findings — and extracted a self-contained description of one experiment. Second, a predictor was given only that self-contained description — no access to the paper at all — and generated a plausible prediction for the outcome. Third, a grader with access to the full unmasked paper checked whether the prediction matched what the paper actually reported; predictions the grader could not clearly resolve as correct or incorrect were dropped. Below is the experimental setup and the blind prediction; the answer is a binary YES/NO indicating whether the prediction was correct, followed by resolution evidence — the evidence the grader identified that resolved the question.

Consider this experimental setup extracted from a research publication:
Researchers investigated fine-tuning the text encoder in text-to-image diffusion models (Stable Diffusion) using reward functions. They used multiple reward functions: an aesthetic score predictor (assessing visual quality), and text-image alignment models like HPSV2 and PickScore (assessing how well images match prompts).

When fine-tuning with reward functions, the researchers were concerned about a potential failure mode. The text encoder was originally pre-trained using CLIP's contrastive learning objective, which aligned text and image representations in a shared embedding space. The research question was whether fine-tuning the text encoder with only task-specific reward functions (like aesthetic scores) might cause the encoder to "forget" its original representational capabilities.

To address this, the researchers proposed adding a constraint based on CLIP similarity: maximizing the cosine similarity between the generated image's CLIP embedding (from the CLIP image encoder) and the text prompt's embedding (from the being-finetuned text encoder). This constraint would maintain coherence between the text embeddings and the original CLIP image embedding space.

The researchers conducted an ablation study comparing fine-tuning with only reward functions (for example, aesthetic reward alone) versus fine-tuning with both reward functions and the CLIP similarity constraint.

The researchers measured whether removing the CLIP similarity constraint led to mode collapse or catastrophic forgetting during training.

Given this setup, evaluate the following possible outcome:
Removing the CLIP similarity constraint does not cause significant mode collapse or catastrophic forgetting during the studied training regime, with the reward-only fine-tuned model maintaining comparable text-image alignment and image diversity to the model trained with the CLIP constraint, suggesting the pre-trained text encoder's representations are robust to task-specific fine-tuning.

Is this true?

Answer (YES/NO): NO